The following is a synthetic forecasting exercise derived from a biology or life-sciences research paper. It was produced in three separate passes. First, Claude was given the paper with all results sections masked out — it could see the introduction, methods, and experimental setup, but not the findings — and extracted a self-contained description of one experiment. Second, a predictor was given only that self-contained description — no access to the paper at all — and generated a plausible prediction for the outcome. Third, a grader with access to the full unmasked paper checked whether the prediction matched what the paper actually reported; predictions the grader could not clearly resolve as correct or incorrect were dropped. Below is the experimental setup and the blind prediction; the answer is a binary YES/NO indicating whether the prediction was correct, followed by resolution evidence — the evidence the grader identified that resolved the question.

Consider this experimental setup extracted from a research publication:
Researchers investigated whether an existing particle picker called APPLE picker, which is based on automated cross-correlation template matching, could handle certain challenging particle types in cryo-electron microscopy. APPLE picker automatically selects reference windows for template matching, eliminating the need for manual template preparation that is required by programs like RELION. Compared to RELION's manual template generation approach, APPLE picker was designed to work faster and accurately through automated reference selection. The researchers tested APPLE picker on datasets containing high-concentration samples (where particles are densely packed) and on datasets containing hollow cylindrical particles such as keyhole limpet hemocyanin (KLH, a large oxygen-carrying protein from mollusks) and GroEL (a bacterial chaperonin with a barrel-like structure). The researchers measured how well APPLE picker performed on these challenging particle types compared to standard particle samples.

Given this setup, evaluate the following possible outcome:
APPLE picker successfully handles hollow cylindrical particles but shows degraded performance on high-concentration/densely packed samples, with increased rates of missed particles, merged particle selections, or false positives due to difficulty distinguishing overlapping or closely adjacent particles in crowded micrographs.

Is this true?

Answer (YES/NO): NO